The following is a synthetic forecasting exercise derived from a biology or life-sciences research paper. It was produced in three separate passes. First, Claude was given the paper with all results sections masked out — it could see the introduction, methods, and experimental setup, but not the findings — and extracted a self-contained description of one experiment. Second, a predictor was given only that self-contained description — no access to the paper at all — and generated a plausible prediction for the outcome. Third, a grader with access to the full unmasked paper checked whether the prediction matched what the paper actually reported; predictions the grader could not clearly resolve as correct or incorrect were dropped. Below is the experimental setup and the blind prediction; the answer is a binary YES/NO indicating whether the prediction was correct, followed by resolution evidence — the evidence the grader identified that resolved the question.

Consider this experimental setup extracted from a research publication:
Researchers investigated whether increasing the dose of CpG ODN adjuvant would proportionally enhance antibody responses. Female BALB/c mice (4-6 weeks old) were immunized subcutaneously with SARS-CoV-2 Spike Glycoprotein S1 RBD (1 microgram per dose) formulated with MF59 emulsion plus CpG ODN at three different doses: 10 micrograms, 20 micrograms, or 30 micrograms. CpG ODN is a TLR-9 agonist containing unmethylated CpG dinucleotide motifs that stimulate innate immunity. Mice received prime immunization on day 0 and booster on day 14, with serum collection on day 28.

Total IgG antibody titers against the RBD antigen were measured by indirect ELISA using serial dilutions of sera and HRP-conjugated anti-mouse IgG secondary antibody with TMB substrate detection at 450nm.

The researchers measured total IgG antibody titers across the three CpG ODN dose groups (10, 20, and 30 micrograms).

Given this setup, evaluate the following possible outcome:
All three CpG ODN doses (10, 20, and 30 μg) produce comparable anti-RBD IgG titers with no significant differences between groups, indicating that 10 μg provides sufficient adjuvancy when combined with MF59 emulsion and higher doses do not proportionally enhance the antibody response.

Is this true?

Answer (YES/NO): NO